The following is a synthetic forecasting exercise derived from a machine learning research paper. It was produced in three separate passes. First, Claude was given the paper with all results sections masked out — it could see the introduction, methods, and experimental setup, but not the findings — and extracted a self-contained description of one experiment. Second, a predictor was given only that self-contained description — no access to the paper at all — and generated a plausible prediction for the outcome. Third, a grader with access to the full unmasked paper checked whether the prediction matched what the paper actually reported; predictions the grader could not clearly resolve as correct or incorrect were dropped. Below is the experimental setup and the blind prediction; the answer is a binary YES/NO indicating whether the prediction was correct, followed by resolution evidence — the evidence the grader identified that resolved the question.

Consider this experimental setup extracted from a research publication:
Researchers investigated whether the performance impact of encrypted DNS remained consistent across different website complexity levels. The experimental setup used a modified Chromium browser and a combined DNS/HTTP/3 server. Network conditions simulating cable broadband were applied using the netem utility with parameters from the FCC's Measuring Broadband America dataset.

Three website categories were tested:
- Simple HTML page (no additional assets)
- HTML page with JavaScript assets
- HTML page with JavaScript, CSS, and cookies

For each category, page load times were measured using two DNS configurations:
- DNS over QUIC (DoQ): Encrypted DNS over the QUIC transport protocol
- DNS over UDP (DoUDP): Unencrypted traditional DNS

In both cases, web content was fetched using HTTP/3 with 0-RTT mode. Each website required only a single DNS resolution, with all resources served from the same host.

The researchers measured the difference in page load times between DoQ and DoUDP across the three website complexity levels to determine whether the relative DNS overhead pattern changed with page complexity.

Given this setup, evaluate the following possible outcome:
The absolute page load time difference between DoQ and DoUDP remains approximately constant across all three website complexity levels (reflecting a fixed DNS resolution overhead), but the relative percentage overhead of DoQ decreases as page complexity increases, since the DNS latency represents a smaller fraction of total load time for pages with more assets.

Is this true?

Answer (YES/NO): NO